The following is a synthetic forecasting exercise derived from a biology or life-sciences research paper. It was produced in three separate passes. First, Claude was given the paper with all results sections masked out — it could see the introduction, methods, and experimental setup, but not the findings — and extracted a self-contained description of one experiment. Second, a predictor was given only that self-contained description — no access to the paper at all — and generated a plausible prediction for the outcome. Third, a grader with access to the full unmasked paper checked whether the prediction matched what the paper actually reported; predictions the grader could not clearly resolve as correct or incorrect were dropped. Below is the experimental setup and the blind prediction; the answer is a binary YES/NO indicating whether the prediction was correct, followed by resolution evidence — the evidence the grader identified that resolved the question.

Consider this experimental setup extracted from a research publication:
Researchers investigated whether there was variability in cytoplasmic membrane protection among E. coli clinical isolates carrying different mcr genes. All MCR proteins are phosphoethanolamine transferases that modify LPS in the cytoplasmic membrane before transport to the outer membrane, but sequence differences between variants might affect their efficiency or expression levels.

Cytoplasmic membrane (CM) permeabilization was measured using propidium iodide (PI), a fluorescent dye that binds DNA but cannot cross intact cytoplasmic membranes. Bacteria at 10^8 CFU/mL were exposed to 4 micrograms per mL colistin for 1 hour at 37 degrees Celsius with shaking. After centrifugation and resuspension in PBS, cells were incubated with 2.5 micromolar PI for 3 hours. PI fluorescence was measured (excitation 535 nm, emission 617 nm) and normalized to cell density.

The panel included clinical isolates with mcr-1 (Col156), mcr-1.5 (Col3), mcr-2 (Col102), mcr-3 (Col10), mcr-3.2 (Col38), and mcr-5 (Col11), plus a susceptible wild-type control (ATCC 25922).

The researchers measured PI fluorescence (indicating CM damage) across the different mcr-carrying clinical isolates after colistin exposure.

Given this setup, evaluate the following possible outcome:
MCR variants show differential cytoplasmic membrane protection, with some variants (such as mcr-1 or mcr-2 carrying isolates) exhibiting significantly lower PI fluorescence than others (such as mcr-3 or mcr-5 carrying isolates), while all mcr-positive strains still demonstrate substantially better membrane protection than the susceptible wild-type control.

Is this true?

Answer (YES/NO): NO